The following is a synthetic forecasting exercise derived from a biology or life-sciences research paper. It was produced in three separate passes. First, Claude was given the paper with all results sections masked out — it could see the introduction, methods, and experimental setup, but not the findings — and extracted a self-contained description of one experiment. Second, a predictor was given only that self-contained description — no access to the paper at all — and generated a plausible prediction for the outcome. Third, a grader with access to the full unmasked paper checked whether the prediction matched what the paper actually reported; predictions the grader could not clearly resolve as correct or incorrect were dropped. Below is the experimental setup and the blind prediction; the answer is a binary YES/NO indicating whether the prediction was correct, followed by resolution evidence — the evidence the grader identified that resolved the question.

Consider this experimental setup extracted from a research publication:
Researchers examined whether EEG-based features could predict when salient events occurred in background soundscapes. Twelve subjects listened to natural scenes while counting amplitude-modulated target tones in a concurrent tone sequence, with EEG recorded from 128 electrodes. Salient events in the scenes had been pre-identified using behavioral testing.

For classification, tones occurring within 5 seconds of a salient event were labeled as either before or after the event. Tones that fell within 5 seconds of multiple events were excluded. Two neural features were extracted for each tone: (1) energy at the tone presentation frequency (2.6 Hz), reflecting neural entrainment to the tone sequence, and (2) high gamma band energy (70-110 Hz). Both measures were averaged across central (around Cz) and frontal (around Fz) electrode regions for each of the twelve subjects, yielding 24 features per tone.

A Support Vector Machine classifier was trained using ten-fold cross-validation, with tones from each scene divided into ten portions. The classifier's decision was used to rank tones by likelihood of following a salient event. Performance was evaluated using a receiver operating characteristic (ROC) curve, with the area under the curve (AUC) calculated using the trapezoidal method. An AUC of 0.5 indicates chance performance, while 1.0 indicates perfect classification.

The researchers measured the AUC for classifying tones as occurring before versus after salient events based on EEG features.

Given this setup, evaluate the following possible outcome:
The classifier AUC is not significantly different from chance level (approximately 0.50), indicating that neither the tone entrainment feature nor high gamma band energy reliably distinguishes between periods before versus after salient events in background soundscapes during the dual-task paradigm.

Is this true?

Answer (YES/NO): NO